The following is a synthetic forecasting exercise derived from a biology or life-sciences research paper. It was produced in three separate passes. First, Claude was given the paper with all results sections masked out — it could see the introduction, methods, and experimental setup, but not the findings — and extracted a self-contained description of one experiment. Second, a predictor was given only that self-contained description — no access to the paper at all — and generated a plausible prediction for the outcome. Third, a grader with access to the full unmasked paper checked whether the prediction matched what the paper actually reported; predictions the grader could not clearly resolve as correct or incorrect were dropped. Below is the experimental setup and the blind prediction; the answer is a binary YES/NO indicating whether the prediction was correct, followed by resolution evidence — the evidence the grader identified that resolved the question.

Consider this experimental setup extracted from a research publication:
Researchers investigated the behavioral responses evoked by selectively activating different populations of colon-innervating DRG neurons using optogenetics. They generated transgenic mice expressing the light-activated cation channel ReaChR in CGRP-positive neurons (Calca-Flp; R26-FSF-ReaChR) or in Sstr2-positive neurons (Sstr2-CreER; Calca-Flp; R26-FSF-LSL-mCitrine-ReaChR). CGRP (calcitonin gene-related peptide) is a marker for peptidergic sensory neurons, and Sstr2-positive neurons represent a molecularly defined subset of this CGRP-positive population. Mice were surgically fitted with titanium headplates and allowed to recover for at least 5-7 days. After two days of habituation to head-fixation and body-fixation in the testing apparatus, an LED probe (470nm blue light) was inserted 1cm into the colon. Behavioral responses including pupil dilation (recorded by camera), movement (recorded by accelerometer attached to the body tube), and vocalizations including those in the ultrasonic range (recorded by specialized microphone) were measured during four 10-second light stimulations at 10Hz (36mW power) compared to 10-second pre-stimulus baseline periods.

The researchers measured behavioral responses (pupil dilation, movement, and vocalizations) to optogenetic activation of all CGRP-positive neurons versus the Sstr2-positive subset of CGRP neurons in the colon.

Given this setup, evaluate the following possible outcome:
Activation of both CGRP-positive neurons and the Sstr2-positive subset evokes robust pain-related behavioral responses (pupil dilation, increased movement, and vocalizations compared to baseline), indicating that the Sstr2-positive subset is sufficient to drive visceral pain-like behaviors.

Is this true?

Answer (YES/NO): NO